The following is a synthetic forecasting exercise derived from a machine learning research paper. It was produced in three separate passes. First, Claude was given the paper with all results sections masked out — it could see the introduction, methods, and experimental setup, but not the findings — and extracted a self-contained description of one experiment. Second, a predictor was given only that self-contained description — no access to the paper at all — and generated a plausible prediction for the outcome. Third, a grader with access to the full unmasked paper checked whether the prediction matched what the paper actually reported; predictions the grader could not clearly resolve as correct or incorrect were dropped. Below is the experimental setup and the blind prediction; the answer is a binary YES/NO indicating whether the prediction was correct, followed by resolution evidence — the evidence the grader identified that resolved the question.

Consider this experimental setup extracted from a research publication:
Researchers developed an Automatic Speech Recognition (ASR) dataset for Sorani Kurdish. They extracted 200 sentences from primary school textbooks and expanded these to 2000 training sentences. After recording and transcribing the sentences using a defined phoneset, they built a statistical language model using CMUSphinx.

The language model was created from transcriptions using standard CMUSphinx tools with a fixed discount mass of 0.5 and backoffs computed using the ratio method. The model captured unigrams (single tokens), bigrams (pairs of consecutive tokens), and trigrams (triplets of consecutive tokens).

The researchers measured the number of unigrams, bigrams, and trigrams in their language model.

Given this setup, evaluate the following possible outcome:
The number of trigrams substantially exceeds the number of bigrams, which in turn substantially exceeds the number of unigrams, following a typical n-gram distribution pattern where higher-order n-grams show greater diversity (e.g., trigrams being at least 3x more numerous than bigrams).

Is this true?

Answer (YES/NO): NO